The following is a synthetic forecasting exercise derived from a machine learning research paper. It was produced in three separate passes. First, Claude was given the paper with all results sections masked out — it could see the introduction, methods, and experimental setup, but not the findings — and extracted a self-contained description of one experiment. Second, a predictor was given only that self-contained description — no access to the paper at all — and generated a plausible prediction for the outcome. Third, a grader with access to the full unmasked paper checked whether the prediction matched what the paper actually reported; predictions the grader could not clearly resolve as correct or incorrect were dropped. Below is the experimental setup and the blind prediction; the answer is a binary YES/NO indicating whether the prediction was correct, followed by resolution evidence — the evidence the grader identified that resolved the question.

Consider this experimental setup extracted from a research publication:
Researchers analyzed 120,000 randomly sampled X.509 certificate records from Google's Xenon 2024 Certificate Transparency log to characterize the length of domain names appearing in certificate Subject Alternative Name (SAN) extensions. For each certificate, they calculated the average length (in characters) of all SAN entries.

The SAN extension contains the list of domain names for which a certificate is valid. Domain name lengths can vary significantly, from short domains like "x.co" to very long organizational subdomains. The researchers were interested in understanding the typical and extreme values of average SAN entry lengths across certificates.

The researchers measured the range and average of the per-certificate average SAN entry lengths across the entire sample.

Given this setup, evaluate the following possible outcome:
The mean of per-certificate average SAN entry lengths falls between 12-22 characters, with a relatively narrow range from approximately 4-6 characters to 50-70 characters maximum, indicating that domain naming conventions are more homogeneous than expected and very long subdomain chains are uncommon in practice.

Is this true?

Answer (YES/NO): NO